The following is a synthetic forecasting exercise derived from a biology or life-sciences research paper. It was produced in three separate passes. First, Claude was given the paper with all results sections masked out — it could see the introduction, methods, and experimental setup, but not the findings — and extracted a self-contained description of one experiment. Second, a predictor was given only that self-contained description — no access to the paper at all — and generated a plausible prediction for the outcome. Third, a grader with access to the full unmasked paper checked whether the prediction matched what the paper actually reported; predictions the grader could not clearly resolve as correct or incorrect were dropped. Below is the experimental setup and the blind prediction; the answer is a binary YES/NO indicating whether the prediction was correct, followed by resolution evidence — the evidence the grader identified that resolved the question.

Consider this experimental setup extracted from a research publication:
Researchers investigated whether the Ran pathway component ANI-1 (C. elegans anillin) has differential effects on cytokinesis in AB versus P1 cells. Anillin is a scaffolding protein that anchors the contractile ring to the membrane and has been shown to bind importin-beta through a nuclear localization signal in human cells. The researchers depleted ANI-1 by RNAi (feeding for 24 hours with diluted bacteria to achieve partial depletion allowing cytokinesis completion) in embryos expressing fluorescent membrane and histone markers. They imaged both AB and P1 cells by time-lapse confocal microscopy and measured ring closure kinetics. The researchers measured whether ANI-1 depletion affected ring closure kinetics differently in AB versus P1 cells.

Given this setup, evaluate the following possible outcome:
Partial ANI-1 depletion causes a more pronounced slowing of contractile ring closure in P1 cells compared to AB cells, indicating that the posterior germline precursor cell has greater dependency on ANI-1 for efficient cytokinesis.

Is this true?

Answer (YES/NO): NO